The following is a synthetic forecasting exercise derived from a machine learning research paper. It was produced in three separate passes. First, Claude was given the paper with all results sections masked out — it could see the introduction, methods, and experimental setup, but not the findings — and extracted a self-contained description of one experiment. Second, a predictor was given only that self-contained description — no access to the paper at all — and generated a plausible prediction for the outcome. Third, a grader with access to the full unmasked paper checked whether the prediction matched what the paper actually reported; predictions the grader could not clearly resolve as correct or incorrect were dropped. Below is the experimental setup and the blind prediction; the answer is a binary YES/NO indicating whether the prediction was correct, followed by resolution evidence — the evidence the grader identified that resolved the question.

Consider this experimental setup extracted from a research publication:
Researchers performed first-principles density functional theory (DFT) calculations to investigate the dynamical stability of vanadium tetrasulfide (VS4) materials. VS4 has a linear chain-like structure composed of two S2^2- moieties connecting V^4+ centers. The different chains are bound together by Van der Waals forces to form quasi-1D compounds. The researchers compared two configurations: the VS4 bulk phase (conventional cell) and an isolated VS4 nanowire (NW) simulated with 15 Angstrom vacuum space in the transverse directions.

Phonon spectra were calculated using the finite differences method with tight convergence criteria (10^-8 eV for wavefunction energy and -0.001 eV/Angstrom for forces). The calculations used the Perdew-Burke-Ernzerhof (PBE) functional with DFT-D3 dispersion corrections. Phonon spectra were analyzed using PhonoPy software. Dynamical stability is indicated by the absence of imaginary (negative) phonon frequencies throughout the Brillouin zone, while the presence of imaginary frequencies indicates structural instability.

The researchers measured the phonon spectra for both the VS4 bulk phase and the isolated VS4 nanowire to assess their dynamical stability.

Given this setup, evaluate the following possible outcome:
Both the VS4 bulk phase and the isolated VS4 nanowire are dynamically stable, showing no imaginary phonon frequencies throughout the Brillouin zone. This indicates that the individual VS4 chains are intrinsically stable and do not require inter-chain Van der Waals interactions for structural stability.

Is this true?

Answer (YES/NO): YES